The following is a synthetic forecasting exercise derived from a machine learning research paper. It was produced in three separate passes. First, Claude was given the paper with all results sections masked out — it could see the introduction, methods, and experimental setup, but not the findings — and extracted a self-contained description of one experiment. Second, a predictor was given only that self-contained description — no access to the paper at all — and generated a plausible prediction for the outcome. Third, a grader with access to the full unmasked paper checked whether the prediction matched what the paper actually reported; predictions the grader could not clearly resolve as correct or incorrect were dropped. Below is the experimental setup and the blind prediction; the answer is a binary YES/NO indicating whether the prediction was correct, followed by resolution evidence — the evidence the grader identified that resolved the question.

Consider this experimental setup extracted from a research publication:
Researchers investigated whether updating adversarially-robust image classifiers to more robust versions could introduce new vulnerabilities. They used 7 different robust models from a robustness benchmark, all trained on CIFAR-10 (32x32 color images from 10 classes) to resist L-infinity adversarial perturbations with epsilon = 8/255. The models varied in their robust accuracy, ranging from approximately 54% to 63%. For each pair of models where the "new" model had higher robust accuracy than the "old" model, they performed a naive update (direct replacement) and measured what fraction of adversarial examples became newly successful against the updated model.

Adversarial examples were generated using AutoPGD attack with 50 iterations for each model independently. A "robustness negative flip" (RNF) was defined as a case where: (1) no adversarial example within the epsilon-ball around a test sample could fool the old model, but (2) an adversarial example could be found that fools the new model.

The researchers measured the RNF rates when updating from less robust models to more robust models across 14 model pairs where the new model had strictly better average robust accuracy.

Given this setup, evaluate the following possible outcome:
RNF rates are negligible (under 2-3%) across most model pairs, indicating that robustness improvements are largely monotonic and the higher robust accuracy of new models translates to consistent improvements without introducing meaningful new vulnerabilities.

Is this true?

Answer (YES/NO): NO